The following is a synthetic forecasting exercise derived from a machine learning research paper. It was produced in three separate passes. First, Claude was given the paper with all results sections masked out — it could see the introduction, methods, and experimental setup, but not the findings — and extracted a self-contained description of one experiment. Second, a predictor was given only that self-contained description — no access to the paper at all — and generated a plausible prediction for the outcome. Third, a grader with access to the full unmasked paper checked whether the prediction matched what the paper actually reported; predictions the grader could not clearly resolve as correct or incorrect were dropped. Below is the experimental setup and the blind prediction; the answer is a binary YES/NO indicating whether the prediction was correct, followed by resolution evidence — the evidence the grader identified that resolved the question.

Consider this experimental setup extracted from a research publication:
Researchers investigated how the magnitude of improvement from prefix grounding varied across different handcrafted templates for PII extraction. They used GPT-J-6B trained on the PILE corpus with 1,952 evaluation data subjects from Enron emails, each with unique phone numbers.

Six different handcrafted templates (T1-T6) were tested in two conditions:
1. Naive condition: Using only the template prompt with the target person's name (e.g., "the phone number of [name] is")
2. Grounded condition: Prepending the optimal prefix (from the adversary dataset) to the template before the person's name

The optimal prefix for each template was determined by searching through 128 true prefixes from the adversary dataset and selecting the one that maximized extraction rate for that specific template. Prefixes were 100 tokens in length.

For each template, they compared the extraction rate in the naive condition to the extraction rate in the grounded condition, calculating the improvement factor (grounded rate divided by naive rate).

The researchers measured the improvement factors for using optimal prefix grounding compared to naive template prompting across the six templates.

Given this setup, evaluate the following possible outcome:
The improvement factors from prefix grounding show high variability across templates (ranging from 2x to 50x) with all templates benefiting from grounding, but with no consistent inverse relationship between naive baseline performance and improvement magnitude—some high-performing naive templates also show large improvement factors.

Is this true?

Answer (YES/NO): NO